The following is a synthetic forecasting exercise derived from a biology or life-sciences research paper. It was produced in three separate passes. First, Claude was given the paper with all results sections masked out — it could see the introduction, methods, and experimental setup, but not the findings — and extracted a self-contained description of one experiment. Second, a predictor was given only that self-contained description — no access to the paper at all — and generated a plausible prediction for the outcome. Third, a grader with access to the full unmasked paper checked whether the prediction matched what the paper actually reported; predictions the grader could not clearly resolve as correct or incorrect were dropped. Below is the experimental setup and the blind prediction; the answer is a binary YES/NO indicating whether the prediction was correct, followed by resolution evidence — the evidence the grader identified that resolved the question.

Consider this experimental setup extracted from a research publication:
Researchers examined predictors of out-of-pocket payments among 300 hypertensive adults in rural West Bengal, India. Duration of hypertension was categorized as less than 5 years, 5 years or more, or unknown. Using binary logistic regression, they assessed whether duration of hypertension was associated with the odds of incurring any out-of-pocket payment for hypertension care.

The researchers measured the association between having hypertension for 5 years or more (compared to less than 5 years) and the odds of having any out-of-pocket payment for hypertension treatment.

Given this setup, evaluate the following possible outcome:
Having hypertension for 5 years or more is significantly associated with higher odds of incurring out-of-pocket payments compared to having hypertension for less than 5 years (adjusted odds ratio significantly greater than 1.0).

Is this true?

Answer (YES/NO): YES